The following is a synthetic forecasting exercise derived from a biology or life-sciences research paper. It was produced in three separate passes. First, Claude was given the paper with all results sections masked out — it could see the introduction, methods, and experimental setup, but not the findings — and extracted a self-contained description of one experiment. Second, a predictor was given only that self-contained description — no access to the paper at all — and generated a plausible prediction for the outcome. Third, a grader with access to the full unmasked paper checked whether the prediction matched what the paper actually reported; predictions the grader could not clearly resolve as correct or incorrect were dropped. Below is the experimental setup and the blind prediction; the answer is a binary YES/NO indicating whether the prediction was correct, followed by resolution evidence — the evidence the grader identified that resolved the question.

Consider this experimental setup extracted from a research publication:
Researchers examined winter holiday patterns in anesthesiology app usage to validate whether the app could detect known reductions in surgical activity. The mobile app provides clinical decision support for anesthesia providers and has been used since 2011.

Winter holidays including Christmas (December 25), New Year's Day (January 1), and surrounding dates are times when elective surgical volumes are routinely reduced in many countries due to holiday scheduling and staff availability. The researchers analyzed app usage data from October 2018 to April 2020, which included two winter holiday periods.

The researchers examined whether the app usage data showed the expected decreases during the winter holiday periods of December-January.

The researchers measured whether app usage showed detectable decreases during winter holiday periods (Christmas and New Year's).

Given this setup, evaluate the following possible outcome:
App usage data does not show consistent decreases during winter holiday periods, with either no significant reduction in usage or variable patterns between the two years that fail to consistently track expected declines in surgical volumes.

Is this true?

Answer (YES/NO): NO